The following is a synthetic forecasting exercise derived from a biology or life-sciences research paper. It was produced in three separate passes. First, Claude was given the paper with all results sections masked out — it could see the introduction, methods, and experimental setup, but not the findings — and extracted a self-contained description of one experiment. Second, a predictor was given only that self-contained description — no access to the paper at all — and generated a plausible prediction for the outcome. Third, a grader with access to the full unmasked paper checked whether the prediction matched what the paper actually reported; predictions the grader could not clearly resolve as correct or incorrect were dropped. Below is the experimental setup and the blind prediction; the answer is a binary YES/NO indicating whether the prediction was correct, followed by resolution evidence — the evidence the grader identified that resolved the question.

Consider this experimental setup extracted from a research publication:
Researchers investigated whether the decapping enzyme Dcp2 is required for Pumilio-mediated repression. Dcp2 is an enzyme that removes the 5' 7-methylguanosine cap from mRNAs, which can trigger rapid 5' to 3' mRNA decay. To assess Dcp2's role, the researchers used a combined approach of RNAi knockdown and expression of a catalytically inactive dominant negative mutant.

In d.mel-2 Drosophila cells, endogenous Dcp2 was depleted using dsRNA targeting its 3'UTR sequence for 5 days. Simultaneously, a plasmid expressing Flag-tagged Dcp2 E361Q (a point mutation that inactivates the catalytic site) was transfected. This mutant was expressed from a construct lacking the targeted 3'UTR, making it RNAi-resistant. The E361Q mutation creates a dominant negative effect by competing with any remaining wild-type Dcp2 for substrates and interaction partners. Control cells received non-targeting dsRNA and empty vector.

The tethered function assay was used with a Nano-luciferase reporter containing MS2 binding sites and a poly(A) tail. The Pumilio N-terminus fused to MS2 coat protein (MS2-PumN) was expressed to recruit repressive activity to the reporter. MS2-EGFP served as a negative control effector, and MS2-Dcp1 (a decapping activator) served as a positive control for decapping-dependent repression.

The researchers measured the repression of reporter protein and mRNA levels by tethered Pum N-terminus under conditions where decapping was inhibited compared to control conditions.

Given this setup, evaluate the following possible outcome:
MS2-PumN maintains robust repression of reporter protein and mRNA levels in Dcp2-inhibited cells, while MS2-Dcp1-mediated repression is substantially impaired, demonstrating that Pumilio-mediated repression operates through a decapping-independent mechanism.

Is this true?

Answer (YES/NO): NO